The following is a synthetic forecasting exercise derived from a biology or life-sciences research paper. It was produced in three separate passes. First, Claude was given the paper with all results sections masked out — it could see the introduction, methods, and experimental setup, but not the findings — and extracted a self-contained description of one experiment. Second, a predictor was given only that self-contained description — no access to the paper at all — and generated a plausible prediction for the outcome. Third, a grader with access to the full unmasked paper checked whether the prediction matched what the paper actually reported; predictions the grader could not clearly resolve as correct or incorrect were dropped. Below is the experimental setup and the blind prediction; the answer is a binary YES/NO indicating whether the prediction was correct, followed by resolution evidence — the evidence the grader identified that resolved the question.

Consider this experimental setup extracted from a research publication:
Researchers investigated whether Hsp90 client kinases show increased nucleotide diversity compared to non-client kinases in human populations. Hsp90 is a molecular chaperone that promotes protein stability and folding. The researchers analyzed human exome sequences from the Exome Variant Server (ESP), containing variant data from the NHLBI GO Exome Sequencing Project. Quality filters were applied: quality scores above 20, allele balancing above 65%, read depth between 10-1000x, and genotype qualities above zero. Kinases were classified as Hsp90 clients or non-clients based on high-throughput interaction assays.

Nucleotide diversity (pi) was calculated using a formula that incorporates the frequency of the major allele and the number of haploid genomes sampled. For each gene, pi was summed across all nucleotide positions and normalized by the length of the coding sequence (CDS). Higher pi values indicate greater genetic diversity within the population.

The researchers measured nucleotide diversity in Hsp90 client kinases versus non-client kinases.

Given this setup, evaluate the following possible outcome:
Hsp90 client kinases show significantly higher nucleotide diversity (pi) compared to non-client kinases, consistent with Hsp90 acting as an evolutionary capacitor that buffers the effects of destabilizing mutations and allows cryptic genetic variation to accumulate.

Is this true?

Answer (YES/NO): YES